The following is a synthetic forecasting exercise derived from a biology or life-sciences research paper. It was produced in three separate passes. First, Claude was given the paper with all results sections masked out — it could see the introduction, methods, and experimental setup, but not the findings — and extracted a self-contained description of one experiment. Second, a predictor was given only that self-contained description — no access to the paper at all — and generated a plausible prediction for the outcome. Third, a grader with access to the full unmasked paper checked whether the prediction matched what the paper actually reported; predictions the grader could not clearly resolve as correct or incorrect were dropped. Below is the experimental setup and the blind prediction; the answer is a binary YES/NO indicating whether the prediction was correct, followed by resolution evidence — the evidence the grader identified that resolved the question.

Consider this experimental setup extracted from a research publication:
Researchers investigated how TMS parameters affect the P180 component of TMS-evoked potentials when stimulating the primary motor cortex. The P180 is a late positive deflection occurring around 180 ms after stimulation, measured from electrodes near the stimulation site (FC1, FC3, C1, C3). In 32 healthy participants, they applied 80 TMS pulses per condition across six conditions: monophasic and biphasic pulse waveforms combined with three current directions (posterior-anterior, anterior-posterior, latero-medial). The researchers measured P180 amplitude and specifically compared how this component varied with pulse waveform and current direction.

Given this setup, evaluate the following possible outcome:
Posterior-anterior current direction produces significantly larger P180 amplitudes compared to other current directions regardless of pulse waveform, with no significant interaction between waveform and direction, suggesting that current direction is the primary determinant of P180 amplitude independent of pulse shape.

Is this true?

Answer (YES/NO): NO